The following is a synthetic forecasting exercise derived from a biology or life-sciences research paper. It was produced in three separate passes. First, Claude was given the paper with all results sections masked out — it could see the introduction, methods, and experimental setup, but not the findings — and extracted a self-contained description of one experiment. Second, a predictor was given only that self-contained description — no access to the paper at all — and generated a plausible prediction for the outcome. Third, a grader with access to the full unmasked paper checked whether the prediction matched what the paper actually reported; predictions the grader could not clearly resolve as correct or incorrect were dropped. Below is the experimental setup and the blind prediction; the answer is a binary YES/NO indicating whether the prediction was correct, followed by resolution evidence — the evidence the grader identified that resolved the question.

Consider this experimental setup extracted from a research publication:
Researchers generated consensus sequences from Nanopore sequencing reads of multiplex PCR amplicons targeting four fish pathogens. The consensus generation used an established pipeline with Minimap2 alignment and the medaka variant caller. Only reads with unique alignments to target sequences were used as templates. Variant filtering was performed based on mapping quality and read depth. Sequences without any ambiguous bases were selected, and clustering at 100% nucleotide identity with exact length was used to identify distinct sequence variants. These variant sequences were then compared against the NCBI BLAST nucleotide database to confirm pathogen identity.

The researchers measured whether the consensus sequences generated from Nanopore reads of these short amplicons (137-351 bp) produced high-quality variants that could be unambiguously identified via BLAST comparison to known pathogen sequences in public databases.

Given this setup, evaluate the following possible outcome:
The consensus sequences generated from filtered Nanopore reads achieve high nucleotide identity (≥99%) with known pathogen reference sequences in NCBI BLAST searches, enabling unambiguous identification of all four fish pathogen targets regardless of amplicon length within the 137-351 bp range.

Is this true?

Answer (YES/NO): YES